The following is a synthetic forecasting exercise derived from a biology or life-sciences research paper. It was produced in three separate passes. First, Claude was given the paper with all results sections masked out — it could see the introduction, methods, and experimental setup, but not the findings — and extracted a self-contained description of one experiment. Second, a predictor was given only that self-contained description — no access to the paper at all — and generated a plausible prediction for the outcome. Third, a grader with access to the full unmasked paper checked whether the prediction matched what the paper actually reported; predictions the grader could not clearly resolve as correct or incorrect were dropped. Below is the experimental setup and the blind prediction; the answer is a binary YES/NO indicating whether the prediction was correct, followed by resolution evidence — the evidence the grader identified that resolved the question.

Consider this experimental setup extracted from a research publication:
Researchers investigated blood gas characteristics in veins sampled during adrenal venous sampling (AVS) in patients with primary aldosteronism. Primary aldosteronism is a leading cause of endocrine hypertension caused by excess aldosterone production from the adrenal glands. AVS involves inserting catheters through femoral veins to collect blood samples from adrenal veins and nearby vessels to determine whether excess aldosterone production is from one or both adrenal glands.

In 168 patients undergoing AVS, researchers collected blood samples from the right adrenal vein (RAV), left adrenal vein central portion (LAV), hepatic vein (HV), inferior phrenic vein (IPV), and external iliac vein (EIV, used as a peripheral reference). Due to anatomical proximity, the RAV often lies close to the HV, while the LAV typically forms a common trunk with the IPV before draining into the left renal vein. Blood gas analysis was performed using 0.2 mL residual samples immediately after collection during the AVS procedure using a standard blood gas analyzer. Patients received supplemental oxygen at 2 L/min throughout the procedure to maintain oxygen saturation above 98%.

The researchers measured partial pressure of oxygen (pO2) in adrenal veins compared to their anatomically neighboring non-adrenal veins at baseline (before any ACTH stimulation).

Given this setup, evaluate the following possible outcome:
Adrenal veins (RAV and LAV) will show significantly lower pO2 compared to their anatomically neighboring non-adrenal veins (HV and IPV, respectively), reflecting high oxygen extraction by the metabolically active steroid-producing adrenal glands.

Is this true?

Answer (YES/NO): NO